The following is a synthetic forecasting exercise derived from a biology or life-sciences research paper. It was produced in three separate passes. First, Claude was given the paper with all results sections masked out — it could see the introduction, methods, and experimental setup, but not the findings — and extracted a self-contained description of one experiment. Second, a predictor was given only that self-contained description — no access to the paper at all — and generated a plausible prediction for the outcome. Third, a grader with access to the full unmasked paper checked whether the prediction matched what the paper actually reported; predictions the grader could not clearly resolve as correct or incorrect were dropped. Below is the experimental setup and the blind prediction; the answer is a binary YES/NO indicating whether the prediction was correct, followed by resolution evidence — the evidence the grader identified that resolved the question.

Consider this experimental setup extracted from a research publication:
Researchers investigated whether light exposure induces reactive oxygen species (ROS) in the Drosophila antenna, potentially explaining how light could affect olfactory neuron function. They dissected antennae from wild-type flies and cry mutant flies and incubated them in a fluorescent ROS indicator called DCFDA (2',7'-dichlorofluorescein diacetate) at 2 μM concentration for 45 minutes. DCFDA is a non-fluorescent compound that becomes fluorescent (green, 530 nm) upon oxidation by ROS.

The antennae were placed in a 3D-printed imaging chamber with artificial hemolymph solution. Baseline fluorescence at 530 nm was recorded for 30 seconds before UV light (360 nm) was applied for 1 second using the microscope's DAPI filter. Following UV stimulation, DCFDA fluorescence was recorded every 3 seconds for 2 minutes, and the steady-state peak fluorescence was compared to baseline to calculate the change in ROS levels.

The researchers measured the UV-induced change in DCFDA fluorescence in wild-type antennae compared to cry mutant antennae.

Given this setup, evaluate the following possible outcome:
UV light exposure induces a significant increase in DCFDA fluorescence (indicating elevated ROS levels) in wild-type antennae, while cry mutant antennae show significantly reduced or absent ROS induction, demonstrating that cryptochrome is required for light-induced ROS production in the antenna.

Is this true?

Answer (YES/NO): YES